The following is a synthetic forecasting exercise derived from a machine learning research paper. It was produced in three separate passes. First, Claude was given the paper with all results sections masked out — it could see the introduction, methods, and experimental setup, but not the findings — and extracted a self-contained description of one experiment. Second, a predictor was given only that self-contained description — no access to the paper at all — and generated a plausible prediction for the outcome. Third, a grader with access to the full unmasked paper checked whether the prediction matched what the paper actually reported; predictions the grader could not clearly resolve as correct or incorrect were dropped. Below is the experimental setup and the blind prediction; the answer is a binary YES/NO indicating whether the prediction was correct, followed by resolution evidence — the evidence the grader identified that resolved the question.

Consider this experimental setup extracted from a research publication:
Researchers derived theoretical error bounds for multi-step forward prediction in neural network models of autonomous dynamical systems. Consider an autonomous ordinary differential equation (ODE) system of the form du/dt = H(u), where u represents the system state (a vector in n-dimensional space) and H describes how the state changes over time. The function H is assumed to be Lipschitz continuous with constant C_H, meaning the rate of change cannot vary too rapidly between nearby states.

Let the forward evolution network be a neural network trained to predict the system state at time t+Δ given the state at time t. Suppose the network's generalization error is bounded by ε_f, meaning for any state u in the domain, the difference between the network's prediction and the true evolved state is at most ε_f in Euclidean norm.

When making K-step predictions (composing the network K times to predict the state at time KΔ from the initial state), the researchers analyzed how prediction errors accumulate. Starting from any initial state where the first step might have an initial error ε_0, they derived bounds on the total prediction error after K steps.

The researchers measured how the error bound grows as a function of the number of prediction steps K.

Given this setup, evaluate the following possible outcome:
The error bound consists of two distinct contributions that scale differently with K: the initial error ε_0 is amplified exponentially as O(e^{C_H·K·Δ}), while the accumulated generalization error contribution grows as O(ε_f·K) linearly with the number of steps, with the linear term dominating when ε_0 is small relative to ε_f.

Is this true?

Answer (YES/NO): NO